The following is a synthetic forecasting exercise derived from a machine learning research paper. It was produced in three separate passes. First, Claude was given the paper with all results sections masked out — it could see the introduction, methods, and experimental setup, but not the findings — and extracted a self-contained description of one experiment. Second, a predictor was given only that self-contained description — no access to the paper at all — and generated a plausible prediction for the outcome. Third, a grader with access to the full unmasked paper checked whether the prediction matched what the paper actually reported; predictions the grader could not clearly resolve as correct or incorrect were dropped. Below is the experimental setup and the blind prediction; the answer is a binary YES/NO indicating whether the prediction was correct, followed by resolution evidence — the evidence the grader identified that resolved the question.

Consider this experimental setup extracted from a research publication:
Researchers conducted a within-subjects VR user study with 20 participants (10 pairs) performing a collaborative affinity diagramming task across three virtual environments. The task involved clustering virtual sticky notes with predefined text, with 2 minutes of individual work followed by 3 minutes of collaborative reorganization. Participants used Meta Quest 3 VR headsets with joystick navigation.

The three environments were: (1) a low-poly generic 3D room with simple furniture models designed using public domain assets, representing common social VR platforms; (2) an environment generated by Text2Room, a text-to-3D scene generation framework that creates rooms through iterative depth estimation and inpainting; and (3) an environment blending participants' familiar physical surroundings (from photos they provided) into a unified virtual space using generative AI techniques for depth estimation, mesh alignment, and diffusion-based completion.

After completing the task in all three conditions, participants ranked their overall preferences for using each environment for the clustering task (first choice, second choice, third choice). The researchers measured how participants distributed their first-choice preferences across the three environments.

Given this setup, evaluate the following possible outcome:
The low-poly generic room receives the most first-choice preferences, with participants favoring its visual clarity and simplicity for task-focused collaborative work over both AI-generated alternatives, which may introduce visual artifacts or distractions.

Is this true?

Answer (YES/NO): YES